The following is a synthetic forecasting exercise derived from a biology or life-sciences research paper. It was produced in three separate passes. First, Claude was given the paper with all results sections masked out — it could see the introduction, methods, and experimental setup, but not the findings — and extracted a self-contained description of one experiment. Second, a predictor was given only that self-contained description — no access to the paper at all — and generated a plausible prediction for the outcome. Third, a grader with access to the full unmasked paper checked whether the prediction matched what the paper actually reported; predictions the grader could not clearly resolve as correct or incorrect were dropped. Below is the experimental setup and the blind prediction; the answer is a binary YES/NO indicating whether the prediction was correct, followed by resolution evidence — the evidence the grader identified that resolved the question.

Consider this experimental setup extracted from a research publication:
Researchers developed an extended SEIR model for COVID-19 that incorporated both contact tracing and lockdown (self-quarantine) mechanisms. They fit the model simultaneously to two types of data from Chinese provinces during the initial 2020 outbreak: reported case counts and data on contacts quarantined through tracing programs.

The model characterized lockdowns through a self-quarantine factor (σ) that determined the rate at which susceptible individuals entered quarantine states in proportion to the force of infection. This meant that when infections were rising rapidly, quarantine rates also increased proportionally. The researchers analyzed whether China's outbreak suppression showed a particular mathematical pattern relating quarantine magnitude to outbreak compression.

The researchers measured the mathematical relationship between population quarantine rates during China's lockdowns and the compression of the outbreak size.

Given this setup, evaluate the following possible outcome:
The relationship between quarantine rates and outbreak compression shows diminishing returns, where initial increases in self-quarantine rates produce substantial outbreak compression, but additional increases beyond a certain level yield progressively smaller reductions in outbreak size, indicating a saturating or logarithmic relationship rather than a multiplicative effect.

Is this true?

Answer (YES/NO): NO